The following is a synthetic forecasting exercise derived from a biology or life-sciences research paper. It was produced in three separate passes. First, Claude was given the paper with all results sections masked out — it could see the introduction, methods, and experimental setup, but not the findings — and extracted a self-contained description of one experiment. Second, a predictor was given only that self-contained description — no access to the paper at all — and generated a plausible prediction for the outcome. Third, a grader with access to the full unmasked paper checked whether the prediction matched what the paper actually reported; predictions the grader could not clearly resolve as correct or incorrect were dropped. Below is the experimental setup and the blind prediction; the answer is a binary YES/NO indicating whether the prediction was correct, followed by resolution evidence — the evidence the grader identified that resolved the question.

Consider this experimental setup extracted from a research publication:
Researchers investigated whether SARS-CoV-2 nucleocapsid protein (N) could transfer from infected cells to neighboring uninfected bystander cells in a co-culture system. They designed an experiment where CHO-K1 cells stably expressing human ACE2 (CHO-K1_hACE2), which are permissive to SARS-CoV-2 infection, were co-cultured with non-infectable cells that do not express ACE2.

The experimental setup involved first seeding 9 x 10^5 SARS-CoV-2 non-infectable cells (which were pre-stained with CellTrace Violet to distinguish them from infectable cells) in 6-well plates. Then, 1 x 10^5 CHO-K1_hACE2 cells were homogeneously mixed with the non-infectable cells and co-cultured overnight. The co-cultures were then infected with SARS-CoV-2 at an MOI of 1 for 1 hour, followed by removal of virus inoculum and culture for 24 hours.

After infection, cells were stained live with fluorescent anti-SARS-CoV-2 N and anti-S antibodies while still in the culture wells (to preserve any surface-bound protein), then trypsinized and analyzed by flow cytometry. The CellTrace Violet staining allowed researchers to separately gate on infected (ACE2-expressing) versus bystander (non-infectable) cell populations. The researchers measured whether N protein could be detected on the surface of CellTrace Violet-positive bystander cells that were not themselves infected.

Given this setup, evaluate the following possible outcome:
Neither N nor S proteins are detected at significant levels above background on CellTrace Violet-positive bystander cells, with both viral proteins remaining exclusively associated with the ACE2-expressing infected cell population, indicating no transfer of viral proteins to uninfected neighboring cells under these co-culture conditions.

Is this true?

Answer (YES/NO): NO